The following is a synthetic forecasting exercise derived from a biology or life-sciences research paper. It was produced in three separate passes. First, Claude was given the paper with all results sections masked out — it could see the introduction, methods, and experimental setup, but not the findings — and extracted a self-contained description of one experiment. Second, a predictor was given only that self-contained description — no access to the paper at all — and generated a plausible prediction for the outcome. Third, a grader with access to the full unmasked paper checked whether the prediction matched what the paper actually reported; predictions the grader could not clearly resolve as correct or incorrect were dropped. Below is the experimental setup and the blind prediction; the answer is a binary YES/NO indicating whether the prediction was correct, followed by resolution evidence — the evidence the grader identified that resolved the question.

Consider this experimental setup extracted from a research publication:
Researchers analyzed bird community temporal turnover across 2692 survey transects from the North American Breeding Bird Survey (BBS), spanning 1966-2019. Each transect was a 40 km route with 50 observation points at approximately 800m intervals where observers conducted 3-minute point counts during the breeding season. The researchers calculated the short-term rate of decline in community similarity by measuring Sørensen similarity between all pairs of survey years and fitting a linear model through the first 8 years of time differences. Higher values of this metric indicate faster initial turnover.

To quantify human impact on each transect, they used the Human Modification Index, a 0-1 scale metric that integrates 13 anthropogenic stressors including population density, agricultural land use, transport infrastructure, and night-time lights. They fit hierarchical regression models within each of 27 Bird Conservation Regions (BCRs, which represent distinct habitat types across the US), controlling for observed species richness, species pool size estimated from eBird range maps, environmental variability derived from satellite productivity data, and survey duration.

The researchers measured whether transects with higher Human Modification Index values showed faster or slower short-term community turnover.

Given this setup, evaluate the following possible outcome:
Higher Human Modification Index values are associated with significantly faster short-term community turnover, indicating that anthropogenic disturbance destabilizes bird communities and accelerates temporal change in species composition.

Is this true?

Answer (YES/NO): NO